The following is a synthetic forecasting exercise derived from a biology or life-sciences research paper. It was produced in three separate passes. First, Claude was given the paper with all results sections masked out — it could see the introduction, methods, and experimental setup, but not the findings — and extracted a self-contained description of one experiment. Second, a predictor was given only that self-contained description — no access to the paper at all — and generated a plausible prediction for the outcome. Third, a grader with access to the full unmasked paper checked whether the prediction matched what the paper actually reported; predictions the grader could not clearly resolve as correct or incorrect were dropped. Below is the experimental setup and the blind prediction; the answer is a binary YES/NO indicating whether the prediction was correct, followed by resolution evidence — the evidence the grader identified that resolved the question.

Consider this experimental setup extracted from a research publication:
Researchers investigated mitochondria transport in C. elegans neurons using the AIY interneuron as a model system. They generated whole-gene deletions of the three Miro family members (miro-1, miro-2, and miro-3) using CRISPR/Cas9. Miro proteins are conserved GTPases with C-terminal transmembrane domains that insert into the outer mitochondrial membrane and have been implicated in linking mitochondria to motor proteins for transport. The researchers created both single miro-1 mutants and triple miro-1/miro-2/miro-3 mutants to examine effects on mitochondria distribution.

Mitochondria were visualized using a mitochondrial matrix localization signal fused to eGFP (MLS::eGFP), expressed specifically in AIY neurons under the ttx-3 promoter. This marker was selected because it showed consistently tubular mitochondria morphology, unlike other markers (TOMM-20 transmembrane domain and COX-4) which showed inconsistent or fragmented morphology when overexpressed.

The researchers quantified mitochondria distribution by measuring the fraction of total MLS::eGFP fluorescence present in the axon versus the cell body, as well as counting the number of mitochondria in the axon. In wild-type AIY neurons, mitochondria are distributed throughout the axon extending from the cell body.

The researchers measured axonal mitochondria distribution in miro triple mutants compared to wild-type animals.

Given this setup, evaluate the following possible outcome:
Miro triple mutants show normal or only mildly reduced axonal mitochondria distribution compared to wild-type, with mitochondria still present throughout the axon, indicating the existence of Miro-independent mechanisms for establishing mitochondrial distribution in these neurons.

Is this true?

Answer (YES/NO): NO